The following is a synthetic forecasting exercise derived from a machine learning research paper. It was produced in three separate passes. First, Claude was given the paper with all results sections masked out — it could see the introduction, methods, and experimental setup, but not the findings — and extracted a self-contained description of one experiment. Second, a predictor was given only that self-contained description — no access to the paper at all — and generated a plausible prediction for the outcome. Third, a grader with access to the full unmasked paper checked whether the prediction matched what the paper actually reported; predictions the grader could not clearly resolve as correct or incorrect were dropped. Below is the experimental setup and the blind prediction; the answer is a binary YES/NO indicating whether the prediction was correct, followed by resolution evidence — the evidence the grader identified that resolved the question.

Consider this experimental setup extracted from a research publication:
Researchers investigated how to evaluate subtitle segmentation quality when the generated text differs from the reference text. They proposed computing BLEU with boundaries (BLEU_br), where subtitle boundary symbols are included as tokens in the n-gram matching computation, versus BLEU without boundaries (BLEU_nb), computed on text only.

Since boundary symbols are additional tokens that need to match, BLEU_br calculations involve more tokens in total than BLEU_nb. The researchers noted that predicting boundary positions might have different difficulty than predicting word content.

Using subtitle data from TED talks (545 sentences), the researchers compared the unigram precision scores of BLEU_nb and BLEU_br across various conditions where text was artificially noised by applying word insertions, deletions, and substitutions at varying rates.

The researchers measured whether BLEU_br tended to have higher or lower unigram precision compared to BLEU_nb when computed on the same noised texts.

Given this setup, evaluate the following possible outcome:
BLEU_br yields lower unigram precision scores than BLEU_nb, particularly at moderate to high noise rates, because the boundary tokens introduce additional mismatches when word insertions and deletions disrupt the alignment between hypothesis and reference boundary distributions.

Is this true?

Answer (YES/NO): NO